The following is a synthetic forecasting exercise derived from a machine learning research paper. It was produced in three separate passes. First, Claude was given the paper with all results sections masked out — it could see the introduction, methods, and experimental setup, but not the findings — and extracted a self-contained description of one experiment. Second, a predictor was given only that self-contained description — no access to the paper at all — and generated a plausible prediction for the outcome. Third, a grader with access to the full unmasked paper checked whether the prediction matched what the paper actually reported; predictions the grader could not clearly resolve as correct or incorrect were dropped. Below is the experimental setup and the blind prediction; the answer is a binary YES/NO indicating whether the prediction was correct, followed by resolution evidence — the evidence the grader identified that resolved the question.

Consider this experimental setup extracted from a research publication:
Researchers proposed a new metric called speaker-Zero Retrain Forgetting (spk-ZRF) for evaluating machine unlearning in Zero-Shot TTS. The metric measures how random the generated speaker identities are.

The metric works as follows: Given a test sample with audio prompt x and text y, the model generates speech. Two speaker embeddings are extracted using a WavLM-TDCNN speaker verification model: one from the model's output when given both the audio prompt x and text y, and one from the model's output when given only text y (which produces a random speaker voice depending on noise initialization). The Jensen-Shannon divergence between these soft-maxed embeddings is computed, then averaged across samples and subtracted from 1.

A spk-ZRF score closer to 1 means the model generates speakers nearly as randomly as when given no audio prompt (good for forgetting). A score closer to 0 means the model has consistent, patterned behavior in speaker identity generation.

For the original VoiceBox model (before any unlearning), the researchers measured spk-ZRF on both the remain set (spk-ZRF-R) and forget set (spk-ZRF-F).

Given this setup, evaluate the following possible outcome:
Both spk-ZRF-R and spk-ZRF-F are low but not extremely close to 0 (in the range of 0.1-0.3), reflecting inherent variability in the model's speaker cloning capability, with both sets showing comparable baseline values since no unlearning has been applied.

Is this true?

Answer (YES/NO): NO